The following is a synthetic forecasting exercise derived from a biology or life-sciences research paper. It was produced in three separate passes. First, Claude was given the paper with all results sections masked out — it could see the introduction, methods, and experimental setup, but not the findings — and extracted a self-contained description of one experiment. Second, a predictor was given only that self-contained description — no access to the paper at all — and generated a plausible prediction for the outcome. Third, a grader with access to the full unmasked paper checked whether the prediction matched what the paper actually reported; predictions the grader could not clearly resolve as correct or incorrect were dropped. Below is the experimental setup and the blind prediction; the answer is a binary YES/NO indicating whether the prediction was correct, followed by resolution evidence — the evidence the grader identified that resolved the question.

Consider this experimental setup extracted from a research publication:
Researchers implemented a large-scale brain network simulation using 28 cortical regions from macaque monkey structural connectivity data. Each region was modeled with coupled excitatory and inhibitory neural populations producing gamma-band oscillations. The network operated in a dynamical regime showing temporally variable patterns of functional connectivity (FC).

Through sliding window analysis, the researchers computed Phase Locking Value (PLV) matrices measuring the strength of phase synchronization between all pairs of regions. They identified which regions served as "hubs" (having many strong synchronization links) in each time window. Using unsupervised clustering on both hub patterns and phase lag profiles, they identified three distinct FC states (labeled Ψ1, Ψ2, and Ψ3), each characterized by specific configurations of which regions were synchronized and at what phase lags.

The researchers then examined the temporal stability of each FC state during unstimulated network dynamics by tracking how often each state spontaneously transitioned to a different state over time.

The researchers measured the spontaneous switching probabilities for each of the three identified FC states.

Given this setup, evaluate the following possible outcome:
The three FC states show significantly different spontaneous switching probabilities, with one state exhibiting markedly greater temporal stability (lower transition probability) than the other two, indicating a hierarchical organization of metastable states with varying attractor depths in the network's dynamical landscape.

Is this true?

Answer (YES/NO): NO